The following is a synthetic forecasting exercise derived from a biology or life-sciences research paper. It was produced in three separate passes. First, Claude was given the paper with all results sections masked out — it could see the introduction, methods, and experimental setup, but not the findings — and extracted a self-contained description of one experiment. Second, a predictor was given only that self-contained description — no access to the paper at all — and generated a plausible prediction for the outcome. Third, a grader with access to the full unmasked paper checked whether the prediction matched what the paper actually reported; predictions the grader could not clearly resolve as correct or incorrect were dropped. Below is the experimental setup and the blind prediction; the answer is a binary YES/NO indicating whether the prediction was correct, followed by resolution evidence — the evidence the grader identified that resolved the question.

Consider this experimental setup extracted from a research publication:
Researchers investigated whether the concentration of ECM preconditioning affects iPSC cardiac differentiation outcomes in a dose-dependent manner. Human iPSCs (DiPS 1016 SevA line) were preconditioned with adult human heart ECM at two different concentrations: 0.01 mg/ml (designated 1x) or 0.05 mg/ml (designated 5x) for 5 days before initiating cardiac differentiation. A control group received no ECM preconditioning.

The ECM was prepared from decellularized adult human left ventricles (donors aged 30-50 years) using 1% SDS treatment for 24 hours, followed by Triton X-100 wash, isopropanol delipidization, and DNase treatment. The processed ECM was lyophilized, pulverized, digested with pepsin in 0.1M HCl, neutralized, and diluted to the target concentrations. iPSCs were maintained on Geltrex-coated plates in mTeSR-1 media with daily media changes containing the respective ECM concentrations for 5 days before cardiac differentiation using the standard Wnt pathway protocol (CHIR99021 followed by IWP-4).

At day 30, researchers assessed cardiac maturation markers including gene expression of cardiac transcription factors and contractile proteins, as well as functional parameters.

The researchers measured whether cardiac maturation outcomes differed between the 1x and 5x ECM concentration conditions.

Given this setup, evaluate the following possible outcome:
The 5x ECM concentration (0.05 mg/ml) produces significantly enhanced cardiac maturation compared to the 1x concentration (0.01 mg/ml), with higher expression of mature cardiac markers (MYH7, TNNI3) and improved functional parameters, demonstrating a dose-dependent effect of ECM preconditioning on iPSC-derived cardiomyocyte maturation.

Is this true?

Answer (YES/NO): NO